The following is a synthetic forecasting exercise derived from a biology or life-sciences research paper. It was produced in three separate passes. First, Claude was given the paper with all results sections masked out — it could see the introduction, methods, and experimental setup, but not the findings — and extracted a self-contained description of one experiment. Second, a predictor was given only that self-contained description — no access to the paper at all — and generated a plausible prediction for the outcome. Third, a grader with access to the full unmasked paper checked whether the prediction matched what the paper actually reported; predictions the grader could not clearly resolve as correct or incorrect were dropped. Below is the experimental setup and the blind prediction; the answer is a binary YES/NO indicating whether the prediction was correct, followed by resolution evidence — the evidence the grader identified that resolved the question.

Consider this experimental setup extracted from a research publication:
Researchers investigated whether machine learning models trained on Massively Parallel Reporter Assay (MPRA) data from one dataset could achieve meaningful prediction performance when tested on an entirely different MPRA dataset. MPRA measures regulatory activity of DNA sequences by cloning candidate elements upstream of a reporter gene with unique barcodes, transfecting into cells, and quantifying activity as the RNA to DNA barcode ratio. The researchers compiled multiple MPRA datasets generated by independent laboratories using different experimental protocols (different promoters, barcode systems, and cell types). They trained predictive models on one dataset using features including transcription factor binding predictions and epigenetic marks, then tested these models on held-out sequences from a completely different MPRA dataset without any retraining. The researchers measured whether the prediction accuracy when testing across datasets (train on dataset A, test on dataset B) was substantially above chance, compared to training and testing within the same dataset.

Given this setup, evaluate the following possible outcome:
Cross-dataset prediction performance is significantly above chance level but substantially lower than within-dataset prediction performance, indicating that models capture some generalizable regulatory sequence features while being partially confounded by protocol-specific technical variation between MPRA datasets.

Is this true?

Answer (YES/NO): NO